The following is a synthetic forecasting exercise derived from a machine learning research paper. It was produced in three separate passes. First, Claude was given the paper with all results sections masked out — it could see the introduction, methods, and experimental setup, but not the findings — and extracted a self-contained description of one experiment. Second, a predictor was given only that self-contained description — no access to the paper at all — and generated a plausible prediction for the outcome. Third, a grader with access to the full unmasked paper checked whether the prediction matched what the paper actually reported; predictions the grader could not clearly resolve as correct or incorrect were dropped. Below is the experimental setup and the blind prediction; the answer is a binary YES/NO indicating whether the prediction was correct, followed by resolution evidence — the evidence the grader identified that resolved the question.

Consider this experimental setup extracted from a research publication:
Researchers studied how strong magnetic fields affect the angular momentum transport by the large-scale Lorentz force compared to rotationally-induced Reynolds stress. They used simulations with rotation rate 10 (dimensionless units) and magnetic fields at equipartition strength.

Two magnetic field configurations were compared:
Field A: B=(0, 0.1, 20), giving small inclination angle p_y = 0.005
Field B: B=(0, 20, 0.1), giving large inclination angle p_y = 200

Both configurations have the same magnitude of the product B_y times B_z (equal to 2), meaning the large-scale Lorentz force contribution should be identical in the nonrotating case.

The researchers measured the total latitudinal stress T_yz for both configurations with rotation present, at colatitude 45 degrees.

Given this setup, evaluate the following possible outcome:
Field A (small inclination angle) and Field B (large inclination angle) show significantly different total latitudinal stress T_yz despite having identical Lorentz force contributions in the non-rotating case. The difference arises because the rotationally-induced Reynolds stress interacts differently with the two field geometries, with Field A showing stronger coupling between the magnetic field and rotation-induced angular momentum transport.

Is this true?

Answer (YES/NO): NO